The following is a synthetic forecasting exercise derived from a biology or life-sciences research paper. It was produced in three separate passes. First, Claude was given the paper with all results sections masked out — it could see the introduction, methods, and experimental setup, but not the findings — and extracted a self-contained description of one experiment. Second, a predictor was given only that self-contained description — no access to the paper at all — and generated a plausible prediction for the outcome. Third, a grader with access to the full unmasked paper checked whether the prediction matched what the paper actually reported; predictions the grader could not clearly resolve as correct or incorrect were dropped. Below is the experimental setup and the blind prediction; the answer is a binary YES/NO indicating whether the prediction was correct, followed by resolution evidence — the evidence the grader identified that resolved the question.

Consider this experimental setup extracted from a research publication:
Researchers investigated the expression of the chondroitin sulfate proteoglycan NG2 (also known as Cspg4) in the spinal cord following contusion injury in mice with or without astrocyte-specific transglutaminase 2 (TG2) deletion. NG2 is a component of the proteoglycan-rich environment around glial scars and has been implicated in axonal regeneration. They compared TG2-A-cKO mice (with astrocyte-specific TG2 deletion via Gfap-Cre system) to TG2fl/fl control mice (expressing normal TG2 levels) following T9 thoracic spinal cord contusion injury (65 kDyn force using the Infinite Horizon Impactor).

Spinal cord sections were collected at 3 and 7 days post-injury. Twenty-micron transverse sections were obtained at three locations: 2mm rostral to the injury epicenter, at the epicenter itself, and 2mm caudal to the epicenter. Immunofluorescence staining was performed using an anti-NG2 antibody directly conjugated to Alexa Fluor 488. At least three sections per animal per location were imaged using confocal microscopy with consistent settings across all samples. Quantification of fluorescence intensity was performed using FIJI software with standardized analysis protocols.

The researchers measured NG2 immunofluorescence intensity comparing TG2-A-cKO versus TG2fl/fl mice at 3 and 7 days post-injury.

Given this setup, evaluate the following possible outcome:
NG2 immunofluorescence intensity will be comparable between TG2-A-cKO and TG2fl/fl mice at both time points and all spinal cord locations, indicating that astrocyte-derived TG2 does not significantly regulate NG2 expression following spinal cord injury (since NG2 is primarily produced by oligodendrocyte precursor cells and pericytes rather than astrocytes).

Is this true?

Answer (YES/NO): NO